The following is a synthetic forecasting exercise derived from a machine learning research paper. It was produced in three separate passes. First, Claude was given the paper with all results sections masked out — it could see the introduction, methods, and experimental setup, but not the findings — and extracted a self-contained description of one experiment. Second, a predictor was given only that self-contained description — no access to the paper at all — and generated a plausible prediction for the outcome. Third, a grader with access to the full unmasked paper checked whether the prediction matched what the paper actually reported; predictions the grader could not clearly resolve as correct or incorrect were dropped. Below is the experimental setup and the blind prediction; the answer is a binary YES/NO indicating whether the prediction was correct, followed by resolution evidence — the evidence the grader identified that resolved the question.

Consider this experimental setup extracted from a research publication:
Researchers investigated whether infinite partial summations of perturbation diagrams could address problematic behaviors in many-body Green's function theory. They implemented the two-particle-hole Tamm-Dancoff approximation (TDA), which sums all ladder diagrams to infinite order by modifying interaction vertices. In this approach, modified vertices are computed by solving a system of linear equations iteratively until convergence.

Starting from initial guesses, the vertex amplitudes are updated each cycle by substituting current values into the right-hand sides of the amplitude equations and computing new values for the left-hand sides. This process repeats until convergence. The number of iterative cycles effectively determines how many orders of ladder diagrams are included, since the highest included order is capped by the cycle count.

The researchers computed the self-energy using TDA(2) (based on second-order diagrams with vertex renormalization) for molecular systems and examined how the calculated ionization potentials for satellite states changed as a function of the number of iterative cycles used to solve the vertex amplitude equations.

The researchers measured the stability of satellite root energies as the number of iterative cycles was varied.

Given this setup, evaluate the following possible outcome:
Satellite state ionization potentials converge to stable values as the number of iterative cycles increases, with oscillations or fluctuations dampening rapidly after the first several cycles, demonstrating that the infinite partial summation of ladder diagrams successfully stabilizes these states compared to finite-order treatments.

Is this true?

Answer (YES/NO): NO